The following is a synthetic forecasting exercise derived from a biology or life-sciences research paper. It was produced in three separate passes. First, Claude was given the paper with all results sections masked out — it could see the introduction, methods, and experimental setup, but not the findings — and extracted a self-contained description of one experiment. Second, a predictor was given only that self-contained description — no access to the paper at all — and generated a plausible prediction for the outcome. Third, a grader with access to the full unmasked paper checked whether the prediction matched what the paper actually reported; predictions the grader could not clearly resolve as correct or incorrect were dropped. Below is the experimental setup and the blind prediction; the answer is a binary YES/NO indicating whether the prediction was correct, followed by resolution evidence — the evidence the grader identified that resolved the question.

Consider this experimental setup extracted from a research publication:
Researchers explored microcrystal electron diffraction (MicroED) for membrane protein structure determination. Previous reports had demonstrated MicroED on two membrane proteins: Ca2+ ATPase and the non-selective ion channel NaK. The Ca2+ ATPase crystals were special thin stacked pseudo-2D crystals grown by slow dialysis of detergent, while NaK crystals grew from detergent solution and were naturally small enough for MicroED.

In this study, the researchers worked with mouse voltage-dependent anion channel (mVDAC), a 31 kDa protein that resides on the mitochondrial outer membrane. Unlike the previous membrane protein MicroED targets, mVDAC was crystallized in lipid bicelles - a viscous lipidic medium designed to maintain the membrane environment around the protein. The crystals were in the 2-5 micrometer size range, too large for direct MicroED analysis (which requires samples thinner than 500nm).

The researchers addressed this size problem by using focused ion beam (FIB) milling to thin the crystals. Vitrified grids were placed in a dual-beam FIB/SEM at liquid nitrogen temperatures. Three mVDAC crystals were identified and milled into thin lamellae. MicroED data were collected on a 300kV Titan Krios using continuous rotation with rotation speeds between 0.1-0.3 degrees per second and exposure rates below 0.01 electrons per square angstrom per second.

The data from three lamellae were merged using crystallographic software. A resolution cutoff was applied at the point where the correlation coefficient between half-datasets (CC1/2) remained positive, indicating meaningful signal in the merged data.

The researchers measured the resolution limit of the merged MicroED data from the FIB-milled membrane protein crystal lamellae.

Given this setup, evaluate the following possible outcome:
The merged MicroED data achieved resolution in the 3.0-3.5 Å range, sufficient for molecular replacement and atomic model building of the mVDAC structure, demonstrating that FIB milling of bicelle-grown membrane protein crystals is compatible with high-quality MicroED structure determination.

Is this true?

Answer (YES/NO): YES